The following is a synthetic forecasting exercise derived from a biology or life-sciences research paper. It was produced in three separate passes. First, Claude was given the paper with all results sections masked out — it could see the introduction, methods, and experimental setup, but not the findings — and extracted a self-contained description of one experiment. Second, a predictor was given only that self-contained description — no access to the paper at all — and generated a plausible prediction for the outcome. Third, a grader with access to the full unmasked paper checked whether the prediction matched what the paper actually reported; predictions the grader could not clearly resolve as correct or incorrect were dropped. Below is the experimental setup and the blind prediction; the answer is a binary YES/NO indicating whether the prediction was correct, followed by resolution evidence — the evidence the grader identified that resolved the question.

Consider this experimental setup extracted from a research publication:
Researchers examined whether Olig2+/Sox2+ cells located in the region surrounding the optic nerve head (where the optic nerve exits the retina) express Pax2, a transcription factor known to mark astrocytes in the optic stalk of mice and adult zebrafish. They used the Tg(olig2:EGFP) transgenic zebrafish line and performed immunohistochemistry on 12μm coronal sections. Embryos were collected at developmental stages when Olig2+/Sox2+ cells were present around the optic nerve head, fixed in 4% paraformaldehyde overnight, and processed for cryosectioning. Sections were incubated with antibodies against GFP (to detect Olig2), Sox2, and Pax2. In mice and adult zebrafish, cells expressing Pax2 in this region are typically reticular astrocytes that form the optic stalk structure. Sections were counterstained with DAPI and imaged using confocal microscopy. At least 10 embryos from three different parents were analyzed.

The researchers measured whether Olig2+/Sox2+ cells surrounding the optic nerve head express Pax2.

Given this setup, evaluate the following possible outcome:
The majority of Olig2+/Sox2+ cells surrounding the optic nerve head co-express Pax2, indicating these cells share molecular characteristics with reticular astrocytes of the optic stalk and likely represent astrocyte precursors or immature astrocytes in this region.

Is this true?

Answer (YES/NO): NO